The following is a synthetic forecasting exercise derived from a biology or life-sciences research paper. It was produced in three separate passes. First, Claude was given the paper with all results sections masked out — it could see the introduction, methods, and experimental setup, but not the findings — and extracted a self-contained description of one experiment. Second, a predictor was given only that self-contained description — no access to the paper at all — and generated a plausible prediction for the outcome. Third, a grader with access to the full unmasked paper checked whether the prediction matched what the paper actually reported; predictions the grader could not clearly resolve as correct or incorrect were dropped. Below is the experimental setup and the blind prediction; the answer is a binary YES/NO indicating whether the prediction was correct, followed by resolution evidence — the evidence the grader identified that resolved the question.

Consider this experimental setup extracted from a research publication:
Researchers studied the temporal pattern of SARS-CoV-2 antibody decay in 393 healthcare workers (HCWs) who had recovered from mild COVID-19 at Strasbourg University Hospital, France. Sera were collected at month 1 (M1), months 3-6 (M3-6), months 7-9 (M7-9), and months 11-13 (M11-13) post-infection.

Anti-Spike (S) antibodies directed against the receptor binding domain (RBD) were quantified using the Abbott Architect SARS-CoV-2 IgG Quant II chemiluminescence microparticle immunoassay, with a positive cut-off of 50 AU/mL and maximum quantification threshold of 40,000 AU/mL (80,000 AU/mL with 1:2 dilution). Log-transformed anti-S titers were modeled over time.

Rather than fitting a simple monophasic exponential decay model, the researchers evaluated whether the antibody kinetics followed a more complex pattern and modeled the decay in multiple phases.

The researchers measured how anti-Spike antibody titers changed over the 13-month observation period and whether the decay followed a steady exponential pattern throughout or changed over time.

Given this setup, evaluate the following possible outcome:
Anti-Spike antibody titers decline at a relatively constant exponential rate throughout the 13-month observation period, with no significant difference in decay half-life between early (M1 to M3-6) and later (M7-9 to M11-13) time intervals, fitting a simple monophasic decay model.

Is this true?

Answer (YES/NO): NO